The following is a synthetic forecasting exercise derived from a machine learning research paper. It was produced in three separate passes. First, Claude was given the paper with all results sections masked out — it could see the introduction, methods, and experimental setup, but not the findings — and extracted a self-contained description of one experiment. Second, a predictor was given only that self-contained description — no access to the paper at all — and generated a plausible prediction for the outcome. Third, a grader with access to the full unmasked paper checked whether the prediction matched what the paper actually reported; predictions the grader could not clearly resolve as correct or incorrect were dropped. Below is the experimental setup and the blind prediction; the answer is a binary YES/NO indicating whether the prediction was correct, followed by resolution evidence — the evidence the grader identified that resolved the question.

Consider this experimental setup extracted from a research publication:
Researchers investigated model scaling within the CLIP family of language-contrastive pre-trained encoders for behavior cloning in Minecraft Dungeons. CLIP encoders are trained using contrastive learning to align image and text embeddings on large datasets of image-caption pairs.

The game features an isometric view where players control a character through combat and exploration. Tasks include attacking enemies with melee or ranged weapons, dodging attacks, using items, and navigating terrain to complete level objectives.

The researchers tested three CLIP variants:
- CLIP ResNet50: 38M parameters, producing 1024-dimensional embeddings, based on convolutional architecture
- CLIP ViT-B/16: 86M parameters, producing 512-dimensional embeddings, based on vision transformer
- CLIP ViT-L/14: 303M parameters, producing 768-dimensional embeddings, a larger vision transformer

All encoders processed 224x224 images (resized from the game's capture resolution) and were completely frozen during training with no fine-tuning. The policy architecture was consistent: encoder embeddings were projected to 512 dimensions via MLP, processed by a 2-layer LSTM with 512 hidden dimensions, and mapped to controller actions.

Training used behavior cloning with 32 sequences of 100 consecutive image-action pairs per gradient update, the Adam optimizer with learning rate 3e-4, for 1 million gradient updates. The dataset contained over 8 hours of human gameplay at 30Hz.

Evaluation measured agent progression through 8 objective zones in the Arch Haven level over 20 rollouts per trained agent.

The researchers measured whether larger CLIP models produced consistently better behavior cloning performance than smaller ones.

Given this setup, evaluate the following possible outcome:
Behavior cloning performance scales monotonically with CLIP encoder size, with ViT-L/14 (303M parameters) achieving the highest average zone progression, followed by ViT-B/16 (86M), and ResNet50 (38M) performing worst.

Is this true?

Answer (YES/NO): NO